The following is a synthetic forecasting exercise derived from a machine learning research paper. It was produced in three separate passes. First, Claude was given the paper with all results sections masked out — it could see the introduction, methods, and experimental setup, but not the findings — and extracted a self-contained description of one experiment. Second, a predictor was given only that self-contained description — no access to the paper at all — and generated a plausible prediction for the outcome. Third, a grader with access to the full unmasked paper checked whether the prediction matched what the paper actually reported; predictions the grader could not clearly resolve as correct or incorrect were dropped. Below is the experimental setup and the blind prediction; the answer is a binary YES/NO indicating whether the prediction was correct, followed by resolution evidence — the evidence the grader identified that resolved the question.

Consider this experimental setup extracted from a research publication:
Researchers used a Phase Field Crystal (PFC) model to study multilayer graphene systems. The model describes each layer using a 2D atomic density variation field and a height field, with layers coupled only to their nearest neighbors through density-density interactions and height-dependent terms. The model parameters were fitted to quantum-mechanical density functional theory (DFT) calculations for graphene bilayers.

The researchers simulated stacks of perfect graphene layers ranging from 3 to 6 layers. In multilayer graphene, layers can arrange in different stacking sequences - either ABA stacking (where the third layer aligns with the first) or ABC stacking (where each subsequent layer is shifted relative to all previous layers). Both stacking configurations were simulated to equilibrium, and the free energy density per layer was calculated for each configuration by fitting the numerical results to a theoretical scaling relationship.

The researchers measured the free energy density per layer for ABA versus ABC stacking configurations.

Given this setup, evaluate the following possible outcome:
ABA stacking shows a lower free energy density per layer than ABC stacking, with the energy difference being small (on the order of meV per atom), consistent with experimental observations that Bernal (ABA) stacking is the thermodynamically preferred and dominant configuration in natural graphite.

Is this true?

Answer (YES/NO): NO